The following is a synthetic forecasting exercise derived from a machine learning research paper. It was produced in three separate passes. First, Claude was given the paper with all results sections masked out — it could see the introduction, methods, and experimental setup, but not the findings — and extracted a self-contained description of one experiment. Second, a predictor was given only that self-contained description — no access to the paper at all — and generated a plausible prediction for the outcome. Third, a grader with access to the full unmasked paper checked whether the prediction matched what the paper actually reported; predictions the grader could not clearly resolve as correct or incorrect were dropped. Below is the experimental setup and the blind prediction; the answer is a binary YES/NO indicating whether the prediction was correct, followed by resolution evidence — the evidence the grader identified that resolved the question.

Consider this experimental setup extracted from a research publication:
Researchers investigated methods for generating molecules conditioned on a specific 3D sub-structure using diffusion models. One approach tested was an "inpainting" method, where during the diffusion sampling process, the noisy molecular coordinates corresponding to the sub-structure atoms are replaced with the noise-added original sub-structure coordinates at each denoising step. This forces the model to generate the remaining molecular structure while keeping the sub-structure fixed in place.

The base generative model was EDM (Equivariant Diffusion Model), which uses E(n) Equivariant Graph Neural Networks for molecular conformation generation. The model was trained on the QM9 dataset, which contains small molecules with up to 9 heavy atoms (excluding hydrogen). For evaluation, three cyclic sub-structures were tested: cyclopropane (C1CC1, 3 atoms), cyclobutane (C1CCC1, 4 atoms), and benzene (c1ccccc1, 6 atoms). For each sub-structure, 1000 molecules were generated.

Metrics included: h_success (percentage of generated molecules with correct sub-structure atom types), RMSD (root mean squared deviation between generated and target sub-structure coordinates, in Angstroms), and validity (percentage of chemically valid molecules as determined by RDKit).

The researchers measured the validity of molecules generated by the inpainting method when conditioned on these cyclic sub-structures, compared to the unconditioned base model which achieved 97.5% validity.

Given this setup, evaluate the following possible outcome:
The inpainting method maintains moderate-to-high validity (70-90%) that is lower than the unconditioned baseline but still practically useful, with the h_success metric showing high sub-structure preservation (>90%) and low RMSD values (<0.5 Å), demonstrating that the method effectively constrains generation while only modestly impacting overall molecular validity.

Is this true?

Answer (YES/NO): NO